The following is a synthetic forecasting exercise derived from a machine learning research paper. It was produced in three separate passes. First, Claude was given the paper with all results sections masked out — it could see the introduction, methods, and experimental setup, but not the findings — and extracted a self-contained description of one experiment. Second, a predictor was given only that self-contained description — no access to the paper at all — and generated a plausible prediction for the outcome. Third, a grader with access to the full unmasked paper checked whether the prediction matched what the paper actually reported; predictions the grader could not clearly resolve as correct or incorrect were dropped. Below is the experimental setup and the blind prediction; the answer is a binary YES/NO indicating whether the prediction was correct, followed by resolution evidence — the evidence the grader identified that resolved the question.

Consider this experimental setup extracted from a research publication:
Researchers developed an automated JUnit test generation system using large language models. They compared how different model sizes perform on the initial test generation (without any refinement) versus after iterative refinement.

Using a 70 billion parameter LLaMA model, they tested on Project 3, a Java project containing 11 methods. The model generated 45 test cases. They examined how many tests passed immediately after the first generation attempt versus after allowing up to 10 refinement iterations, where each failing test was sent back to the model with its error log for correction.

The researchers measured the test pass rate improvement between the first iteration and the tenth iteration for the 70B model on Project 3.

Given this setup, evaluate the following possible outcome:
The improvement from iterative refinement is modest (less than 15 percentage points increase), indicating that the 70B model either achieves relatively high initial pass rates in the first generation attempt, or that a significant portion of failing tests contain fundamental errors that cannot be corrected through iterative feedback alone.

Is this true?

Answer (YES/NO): NO